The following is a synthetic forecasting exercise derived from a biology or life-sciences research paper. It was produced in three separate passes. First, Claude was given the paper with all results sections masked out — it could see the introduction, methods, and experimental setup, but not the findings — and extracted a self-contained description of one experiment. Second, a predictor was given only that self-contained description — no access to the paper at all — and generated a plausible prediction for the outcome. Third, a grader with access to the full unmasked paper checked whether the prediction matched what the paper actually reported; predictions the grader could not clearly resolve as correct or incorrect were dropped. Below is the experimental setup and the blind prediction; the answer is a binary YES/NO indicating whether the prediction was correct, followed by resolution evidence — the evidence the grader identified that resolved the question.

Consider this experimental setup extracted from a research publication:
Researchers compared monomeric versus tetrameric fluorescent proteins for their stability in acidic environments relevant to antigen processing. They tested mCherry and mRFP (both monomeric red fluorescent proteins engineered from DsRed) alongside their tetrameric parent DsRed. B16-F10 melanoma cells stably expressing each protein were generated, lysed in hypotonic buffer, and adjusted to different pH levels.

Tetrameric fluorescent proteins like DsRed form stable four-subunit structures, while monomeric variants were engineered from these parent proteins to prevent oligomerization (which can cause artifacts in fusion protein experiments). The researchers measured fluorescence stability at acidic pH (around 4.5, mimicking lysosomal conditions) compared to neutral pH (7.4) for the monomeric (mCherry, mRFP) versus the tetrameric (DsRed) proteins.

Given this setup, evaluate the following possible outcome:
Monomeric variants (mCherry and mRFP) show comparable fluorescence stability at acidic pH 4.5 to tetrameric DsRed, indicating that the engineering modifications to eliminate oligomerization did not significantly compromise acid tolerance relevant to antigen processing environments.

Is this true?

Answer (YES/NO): YES